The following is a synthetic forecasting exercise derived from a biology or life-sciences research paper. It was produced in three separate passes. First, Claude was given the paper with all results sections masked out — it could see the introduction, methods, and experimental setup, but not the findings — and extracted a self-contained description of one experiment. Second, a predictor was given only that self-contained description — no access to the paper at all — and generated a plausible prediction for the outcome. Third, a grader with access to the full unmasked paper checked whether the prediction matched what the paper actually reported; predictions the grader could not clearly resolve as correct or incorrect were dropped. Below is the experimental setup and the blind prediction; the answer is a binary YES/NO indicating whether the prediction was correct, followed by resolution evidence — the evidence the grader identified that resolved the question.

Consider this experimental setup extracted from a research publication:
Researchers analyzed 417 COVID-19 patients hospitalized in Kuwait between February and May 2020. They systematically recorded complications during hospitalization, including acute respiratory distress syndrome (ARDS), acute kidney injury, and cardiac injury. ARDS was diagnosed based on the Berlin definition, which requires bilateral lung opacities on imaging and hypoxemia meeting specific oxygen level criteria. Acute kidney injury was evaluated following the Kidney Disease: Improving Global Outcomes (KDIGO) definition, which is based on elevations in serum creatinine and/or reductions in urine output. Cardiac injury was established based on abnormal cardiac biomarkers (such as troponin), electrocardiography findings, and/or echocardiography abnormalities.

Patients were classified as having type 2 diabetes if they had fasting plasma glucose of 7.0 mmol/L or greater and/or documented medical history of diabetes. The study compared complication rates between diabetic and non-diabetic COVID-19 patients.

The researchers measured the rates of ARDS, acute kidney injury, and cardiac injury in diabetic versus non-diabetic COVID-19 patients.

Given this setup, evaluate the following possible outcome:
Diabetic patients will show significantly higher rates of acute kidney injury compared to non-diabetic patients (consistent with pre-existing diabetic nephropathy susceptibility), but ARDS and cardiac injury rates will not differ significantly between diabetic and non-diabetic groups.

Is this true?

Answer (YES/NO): NO